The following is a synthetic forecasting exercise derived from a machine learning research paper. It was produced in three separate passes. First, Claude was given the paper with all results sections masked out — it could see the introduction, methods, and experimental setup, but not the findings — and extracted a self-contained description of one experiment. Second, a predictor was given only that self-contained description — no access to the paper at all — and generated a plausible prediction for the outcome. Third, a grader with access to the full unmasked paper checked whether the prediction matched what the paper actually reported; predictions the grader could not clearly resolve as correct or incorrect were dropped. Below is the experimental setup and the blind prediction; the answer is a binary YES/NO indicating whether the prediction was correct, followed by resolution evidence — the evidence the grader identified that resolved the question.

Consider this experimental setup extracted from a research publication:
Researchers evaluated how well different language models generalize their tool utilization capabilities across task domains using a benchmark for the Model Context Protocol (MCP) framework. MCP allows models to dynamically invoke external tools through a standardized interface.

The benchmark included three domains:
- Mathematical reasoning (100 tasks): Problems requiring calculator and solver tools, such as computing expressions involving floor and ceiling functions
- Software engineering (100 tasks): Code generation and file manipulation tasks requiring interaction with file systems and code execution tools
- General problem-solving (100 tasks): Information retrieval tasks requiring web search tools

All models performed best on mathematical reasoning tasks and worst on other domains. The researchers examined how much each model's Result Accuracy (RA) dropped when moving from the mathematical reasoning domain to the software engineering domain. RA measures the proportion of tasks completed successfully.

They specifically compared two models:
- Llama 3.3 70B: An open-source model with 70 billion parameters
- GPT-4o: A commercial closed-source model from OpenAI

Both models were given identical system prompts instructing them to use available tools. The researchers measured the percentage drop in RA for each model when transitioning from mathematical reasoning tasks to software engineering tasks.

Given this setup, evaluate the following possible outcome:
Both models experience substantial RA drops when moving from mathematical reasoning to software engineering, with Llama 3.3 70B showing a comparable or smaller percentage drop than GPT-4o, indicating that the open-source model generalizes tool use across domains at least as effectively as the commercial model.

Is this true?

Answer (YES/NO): NO